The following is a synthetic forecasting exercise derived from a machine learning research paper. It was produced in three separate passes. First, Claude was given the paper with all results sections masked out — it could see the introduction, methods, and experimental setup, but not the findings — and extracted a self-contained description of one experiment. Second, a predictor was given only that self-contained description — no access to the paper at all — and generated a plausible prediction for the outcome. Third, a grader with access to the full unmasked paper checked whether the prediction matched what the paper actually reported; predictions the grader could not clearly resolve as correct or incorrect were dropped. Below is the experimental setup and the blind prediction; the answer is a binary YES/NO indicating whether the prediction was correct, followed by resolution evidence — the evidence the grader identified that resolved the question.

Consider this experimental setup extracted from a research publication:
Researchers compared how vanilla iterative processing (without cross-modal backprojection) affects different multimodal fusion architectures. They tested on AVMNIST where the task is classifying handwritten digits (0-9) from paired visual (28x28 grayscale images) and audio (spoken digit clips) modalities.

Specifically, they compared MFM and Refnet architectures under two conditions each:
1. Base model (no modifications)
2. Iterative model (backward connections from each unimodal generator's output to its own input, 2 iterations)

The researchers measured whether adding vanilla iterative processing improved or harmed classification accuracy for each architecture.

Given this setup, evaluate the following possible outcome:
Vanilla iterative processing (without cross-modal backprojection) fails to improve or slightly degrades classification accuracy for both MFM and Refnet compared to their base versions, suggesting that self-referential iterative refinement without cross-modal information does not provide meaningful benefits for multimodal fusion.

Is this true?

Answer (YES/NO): NO